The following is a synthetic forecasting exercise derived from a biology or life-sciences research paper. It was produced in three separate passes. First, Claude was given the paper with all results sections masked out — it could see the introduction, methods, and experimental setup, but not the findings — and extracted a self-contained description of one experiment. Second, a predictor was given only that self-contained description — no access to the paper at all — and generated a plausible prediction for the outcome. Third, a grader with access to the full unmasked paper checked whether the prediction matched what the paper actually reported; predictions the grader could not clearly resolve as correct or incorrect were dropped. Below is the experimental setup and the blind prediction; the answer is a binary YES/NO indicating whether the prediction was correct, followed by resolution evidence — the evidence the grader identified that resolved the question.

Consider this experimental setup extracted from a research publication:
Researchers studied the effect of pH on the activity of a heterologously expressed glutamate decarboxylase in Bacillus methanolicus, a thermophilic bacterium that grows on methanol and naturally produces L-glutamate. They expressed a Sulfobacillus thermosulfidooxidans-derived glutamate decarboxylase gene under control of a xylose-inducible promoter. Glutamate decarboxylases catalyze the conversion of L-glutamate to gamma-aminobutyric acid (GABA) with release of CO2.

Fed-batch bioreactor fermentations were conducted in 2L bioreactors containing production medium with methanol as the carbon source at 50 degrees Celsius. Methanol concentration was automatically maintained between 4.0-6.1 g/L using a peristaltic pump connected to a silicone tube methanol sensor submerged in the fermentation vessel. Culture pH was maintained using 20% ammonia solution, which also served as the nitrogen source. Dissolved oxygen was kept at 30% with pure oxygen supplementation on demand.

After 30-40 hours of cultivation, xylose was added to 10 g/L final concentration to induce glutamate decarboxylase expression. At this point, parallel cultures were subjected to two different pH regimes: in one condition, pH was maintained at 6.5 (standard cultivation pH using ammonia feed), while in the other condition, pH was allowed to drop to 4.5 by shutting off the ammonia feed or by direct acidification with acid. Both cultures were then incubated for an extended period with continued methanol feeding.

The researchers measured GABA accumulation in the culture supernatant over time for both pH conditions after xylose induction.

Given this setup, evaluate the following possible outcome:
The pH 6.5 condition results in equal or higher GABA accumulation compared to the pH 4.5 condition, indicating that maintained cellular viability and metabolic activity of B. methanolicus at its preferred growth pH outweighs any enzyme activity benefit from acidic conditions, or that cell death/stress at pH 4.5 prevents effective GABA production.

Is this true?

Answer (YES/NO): NO